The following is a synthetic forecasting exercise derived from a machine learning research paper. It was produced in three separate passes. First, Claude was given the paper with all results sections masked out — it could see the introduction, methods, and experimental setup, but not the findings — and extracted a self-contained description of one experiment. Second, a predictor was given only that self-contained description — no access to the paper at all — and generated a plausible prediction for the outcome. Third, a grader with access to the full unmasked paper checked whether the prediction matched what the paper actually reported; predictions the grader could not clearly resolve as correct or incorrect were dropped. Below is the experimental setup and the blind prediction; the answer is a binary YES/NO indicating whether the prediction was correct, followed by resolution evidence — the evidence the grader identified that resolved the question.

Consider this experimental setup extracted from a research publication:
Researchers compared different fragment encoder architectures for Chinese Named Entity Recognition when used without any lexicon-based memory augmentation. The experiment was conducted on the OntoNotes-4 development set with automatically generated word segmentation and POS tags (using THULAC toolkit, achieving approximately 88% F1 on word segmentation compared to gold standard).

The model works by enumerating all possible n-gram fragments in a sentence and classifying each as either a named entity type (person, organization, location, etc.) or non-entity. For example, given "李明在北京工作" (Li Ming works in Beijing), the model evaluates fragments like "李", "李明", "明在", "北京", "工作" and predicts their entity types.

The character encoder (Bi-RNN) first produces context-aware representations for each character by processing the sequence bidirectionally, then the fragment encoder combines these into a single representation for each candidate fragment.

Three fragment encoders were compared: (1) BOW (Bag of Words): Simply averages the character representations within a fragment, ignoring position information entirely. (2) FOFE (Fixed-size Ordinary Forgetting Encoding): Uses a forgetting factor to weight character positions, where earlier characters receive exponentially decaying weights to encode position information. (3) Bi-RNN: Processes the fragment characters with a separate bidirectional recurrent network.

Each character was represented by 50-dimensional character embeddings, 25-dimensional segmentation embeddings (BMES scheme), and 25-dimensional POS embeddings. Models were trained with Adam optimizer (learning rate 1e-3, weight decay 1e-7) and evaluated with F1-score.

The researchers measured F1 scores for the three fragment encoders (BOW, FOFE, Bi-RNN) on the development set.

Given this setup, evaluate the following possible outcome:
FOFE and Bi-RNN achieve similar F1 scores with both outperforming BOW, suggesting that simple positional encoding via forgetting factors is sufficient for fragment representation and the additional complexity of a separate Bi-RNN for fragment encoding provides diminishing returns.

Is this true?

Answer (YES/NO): NO